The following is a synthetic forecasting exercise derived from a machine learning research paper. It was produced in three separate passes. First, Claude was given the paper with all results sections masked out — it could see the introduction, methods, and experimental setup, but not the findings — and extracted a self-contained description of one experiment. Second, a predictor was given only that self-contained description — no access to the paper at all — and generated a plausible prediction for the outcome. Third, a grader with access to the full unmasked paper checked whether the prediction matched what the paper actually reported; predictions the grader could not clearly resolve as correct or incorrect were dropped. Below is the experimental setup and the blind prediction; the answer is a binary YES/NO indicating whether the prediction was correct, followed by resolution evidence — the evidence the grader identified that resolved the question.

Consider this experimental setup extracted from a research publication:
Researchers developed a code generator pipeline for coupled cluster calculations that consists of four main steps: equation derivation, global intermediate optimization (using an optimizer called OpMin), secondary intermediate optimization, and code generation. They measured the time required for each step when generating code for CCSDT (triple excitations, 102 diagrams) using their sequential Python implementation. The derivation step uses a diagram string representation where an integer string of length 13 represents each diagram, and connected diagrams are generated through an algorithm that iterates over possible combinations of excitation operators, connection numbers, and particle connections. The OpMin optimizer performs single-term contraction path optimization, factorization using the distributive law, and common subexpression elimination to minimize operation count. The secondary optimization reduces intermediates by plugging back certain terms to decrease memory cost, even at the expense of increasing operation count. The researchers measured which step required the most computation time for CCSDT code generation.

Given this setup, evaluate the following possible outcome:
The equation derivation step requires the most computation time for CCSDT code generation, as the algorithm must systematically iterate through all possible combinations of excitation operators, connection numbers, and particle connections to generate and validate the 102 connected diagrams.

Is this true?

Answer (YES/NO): NO